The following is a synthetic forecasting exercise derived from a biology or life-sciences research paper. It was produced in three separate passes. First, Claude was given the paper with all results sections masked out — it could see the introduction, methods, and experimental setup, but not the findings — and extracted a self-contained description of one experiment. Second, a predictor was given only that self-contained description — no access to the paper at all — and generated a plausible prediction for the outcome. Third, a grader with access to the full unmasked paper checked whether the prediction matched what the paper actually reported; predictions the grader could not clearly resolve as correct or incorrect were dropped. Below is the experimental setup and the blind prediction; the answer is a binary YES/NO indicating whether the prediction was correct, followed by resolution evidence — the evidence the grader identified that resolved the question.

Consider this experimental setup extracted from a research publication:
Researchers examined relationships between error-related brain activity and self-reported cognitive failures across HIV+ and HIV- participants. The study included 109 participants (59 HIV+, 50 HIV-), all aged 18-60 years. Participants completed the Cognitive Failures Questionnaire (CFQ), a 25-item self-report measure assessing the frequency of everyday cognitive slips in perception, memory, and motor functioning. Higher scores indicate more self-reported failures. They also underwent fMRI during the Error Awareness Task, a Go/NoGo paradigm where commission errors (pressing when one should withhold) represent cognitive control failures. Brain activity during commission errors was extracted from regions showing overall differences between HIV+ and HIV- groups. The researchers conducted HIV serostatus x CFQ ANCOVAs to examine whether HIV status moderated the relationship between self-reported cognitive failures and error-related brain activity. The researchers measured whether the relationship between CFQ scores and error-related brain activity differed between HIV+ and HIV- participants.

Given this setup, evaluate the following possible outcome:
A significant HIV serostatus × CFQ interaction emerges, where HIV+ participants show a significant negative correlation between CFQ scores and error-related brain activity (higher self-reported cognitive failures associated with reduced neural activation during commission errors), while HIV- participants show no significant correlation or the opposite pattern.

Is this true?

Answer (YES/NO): NO